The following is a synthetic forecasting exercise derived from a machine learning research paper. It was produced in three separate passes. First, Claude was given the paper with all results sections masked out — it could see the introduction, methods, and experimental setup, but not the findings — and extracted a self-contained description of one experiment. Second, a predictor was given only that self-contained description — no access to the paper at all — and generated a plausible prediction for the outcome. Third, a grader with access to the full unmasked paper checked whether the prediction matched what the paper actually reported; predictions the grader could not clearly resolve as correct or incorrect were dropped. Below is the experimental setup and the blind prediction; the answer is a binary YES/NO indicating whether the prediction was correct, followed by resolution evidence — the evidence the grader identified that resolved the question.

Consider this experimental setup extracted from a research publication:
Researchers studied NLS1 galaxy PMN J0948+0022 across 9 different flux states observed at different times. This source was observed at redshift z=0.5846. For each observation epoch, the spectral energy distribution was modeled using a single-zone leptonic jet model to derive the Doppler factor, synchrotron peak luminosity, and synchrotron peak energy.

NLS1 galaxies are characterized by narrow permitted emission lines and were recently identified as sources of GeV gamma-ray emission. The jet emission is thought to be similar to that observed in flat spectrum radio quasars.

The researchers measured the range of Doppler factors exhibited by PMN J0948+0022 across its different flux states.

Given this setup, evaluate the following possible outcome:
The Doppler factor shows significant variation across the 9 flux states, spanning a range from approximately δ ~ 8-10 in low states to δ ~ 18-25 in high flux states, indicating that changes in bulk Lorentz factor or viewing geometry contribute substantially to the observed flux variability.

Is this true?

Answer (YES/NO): NO